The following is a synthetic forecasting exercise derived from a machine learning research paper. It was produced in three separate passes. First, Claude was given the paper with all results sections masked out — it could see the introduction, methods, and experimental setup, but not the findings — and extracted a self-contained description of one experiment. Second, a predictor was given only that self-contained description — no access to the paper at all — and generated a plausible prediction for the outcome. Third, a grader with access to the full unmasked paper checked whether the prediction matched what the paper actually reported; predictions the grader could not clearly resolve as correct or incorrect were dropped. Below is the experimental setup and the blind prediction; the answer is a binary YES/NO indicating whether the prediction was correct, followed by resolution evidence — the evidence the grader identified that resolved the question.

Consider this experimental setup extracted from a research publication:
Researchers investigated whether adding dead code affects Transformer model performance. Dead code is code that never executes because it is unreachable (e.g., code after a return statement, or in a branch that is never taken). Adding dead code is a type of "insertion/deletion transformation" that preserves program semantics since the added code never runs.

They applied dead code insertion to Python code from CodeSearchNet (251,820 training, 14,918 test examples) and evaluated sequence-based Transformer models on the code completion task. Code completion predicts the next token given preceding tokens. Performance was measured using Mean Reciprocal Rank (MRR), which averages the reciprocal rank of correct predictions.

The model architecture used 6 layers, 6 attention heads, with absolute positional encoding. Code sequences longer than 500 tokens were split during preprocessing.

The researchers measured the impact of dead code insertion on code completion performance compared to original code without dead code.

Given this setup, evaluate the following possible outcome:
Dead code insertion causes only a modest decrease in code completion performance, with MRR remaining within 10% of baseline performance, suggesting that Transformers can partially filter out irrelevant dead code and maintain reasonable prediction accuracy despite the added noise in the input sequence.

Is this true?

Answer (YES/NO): NO